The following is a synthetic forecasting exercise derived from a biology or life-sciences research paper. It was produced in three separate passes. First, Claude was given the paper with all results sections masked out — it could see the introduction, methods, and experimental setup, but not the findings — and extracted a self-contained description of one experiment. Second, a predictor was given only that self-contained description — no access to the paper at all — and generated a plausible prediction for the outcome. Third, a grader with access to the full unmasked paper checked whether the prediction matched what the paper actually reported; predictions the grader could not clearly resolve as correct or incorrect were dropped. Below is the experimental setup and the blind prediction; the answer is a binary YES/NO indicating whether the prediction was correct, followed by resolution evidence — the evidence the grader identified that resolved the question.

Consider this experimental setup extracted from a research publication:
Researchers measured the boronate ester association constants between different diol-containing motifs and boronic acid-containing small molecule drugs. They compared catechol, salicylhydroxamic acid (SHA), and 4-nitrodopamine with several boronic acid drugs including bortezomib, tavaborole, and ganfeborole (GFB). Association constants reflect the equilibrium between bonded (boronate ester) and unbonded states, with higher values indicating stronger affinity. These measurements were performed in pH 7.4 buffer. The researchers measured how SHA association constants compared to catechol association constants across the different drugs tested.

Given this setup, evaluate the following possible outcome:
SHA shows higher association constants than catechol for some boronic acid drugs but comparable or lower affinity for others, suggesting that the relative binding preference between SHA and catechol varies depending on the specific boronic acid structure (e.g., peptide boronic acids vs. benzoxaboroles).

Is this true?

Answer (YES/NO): NO